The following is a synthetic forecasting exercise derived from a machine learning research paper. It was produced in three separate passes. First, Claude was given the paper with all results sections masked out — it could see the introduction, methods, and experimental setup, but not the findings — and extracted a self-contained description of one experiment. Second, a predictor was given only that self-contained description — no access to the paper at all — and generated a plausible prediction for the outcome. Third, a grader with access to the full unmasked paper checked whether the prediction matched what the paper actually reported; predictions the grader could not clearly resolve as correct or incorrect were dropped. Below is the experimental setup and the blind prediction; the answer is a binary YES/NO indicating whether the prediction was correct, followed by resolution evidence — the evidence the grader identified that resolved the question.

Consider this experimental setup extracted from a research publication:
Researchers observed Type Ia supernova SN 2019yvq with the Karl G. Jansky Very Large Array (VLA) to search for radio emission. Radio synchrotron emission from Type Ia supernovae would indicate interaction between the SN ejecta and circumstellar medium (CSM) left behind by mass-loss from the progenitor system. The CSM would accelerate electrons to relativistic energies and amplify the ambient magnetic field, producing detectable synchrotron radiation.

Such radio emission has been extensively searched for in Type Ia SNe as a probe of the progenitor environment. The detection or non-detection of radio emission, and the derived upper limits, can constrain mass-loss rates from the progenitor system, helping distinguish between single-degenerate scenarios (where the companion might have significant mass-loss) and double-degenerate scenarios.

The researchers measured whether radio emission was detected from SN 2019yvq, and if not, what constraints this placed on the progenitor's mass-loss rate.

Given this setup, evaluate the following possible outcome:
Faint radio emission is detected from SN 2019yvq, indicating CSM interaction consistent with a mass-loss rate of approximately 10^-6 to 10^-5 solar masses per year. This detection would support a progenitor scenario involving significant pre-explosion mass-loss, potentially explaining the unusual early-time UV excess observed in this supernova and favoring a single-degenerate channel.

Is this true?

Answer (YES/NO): NO